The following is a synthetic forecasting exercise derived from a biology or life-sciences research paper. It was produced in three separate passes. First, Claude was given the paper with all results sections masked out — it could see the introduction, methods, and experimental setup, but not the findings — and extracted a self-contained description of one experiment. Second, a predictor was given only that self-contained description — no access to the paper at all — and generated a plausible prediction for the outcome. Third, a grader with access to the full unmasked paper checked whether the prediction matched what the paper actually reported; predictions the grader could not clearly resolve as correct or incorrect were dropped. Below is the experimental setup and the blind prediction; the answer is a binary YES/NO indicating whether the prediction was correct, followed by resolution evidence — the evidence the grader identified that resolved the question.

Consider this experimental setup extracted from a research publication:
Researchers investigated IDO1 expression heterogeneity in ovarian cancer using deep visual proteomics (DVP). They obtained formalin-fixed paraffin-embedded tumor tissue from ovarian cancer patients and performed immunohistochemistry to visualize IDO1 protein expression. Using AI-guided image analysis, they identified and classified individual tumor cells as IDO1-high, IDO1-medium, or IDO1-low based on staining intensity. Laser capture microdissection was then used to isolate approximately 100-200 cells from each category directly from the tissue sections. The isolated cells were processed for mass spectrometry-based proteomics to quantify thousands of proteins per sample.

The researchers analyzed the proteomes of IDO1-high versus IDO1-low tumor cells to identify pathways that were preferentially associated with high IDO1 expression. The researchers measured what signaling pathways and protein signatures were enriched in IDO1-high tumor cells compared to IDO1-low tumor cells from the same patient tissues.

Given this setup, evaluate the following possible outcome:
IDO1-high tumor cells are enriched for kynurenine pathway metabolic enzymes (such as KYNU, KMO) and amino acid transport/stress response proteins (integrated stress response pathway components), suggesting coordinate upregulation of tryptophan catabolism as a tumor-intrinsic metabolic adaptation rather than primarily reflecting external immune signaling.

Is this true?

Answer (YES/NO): NO